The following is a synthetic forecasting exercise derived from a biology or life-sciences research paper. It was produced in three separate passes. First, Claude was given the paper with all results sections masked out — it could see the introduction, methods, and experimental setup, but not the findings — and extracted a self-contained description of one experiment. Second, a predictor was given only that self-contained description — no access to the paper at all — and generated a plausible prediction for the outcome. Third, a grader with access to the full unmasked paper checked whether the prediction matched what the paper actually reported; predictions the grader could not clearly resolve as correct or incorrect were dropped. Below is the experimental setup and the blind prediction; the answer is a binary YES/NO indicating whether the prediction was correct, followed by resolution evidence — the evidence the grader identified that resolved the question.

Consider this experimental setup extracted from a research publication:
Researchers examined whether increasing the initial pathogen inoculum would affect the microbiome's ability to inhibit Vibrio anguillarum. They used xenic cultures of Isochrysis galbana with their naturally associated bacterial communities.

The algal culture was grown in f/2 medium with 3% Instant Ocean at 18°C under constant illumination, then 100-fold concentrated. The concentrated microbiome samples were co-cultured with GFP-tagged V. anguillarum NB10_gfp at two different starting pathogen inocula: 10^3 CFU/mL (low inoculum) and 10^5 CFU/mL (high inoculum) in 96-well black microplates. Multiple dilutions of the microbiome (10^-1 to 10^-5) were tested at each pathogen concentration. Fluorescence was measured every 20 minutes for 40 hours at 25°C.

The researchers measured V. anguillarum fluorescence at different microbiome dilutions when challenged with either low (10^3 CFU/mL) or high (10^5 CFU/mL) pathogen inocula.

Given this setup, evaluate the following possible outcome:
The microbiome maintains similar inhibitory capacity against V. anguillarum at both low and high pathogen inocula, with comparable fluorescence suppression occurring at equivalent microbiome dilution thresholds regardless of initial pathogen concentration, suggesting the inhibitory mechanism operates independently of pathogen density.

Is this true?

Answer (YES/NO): NO